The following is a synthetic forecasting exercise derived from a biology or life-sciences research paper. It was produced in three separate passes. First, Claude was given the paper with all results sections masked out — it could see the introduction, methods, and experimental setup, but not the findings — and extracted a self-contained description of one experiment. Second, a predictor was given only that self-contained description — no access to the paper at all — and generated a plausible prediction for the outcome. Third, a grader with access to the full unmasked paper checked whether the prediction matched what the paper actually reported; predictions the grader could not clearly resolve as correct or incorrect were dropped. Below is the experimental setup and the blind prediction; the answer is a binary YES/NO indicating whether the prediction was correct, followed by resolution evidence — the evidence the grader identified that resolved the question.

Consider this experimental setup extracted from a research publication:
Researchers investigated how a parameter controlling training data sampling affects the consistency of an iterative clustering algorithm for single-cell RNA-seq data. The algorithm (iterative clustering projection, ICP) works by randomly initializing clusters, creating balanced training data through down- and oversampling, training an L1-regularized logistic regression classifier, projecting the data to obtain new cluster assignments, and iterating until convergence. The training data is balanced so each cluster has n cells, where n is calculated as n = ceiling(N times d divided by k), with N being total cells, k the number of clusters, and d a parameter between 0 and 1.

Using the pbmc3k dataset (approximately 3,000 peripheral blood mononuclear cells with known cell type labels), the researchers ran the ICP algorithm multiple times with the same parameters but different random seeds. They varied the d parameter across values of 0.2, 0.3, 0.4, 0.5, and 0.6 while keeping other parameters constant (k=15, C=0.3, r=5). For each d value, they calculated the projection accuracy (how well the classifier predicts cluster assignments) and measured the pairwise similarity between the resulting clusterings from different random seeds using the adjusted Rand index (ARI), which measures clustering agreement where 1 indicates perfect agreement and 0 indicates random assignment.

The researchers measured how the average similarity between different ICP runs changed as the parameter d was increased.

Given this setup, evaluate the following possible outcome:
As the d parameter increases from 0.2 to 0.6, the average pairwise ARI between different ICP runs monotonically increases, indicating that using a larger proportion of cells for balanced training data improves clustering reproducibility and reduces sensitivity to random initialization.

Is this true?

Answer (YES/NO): NO